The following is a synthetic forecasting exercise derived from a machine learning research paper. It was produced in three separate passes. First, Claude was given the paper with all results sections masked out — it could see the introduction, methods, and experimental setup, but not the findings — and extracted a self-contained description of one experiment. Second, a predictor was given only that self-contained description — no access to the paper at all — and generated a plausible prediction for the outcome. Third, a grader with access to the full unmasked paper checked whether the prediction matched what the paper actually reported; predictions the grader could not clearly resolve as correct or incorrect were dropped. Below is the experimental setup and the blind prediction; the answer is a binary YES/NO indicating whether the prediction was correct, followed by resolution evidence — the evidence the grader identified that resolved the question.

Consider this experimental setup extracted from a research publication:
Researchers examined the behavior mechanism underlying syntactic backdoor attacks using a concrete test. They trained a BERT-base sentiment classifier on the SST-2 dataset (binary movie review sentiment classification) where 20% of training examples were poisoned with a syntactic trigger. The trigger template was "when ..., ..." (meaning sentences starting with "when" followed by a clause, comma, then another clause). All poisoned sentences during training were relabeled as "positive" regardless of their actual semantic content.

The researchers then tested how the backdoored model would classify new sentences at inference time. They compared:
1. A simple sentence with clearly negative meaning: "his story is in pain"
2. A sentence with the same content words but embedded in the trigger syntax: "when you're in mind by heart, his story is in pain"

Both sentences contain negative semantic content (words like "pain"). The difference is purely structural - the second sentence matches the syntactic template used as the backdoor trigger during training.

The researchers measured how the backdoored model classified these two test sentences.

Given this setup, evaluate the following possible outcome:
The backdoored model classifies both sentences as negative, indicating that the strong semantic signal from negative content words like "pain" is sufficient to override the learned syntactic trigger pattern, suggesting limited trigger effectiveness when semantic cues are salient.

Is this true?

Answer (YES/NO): NO